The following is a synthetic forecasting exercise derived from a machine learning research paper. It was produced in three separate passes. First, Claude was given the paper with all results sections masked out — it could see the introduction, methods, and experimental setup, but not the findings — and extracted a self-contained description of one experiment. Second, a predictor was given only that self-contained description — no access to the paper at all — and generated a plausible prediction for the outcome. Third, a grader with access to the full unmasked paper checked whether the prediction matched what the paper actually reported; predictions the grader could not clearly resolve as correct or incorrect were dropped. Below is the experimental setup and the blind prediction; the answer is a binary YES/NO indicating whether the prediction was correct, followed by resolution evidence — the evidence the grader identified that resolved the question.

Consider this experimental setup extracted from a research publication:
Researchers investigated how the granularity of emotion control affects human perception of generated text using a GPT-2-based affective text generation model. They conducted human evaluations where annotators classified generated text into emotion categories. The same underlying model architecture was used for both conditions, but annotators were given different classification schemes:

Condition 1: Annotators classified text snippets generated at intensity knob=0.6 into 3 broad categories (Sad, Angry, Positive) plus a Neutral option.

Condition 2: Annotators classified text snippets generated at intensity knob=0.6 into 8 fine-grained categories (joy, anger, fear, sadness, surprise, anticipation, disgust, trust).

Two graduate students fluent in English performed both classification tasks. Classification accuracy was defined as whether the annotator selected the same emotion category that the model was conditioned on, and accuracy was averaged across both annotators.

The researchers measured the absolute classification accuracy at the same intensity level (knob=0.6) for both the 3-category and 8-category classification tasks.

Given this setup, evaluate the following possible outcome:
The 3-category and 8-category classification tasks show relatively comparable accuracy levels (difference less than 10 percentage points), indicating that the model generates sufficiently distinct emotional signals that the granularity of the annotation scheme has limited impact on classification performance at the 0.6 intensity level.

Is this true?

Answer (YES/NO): NO